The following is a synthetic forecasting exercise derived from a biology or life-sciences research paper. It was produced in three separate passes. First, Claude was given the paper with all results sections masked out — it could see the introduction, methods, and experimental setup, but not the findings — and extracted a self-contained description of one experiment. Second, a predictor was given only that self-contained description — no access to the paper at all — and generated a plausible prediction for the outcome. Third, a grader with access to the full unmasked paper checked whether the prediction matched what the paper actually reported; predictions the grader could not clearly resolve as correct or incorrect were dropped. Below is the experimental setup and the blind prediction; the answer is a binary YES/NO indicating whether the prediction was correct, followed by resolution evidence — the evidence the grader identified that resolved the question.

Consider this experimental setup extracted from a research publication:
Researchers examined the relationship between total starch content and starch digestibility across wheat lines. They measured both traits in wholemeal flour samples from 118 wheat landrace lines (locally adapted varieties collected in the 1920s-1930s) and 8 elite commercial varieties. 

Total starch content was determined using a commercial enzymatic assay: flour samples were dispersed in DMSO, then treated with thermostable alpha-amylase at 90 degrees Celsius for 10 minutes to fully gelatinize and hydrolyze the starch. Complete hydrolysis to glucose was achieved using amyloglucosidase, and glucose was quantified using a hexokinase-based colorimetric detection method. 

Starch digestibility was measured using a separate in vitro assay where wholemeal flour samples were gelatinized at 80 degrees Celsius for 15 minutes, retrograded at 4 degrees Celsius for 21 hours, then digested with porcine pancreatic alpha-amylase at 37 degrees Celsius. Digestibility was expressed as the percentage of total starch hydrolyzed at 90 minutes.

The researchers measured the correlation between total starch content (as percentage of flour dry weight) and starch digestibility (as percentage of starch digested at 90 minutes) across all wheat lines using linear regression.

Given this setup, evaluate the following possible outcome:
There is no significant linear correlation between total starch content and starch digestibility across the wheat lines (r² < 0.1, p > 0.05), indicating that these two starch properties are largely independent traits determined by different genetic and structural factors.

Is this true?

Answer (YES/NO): YES